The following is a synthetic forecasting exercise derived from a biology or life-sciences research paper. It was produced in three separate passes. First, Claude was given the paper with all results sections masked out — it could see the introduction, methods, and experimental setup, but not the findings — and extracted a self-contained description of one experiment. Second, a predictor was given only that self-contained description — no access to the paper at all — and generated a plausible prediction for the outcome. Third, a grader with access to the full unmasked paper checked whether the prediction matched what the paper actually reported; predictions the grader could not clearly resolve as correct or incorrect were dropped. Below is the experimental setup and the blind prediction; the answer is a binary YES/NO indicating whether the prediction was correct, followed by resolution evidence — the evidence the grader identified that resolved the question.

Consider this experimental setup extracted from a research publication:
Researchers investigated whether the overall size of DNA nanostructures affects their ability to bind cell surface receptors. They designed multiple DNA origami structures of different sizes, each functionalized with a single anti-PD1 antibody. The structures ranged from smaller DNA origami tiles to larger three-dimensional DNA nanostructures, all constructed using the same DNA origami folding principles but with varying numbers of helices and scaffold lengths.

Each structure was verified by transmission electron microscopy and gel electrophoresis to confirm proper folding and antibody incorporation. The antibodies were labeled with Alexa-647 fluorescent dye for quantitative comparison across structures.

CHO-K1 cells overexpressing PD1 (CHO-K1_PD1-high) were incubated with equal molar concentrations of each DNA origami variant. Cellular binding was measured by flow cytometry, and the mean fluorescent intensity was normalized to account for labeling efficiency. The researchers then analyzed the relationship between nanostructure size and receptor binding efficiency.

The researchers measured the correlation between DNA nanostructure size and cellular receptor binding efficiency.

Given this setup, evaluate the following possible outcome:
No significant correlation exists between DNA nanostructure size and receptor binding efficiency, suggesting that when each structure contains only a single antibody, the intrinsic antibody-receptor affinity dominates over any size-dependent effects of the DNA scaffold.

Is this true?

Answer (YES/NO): NO